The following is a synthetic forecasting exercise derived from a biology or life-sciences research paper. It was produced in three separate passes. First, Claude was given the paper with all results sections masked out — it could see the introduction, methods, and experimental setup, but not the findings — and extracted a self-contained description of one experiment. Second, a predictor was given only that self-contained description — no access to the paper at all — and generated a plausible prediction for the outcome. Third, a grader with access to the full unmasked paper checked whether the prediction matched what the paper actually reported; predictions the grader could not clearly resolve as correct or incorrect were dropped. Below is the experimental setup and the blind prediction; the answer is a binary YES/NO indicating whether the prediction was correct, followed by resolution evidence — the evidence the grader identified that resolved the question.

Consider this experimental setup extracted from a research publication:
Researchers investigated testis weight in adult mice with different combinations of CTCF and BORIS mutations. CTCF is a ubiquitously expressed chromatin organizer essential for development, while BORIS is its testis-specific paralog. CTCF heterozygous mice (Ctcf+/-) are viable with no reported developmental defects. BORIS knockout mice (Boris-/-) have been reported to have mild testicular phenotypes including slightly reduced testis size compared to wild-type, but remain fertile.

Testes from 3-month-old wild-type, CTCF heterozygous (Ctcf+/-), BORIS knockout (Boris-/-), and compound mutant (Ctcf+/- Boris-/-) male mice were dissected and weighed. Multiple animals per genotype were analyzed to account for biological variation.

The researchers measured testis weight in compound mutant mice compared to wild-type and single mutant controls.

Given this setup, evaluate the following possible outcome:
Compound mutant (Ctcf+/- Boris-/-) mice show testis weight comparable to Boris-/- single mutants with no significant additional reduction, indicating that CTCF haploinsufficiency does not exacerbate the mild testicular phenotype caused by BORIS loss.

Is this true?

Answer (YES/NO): NO